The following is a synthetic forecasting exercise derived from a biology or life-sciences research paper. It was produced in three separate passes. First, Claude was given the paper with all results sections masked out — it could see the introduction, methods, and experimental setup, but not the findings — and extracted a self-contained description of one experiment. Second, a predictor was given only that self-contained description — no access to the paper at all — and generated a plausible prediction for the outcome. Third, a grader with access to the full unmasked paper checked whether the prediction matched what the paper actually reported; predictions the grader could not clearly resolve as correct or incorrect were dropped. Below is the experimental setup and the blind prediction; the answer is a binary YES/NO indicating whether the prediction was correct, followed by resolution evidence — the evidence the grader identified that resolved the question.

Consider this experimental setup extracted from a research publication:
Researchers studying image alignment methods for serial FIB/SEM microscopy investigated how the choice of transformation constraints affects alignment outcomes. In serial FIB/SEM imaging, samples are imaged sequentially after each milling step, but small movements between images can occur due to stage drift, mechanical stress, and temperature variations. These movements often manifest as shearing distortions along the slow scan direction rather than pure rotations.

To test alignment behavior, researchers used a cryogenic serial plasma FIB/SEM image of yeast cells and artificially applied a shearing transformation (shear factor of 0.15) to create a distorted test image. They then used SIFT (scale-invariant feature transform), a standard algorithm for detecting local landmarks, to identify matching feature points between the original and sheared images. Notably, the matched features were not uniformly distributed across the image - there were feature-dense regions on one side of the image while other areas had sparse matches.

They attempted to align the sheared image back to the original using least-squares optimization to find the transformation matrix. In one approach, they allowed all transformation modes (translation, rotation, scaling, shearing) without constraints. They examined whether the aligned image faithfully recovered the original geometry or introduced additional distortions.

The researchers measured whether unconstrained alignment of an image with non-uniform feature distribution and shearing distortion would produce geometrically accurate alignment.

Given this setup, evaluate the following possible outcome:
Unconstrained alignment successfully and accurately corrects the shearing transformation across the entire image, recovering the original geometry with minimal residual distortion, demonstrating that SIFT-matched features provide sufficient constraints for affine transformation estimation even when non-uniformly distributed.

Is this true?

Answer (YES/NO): NO